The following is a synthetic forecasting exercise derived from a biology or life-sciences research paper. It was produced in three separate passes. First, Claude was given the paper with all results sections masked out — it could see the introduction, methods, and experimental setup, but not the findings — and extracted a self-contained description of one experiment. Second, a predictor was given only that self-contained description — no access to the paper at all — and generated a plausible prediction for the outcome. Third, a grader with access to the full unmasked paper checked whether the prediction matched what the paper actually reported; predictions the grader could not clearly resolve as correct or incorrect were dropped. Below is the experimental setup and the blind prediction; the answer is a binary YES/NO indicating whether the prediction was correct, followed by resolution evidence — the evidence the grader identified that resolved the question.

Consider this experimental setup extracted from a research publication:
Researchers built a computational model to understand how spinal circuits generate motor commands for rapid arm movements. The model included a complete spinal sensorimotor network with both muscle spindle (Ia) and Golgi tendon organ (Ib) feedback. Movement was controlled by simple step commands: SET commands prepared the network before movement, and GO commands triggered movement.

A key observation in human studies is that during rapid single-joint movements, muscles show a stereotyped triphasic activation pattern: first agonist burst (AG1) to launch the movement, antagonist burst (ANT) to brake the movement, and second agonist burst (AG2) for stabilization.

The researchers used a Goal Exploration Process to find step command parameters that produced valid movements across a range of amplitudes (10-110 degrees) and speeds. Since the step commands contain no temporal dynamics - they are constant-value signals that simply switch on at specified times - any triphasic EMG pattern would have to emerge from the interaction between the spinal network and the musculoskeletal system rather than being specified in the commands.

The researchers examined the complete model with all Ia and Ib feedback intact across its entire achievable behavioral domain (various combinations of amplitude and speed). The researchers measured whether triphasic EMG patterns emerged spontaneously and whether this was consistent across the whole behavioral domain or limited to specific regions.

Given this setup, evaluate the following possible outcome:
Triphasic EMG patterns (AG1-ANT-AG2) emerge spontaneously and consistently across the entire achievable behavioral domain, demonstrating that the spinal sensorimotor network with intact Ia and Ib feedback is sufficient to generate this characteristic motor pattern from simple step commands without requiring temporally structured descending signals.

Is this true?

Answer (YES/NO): NO